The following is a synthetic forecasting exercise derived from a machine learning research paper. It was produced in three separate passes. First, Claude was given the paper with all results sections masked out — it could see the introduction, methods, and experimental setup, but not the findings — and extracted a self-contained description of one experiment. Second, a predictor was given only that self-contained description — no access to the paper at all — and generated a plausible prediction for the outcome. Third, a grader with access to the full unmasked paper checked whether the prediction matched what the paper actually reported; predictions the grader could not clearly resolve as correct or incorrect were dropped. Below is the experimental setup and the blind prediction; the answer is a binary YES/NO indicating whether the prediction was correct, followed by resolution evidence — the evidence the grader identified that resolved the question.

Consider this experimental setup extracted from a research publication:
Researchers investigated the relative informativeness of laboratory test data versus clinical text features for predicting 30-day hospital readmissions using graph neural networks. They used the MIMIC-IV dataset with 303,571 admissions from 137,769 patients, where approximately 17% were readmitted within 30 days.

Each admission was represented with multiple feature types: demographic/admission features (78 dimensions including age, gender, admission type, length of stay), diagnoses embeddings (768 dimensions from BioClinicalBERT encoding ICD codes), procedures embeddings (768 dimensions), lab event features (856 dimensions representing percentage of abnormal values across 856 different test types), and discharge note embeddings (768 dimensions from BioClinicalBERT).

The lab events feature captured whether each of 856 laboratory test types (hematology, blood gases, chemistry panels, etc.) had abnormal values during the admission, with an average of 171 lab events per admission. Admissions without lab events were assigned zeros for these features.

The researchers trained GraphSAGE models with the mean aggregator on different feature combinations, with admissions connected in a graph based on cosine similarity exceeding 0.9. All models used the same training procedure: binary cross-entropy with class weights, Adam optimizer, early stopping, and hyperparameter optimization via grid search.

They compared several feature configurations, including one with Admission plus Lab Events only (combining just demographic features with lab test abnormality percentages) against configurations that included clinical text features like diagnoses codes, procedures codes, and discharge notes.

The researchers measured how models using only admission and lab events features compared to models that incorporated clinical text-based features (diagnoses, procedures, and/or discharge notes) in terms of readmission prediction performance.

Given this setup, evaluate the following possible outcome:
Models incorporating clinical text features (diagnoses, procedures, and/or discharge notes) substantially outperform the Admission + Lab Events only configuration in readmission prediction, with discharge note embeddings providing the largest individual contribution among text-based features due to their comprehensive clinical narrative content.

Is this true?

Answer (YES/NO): NO